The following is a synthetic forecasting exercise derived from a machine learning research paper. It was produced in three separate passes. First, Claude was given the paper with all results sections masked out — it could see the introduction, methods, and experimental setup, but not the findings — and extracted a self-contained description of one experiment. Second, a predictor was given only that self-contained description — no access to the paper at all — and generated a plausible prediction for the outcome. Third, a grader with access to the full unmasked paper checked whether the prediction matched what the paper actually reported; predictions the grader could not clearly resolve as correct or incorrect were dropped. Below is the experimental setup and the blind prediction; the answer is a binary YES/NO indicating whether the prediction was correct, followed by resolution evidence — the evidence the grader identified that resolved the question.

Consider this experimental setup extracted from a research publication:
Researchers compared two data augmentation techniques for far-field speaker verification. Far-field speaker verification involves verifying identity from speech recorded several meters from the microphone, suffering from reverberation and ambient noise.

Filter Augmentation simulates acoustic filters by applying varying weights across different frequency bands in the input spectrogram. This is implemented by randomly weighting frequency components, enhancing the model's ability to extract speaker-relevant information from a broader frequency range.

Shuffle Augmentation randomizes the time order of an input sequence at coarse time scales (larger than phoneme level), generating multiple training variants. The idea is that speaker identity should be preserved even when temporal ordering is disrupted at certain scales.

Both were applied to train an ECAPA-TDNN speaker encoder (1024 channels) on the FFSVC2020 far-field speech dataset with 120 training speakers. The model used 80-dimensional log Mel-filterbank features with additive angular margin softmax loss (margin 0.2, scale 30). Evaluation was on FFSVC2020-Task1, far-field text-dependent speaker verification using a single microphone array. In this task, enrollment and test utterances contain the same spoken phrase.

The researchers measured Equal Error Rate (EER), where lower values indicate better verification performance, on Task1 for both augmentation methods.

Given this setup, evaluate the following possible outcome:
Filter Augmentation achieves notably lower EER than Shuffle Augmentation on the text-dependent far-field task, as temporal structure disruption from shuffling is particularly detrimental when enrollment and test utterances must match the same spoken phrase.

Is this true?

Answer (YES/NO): YES